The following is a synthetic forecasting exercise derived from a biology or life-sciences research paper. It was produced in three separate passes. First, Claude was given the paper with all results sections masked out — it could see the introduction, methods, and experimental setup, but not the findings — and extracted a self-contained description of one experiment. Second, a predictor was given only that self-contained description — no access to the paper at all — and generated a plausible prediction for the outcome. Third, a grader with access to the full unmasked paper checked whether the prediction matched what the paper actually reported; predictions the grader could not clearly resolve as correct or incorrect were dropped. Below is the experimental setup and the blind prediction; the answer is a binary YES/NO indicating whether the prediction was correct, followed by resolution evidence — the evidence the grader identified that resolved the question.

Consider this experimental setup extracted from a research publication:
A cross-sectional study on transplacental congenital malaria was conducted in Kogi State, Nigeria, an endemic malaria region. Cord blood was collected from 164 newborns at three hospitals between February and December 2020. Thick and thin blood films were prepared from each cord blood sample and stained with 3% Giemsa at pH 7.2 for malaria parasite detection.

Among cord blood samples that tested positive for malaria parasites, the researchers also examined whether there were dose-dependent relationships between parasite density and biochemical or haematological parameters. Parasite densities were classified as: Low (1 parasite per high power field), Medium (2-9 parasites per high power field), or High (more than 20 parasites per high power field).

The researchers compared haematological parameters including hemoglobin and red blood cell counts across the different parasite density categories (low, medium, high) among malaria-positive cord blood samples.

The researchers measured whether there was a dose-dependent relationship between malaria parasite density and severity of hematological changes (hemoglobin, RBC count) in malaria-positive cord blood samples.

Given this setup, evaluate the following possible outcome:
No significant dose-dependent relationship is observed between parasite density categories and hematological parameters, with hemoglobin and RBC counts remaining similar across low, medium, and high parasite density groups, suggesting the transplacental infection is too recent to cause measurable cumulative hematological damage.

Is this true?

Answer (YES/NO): YES